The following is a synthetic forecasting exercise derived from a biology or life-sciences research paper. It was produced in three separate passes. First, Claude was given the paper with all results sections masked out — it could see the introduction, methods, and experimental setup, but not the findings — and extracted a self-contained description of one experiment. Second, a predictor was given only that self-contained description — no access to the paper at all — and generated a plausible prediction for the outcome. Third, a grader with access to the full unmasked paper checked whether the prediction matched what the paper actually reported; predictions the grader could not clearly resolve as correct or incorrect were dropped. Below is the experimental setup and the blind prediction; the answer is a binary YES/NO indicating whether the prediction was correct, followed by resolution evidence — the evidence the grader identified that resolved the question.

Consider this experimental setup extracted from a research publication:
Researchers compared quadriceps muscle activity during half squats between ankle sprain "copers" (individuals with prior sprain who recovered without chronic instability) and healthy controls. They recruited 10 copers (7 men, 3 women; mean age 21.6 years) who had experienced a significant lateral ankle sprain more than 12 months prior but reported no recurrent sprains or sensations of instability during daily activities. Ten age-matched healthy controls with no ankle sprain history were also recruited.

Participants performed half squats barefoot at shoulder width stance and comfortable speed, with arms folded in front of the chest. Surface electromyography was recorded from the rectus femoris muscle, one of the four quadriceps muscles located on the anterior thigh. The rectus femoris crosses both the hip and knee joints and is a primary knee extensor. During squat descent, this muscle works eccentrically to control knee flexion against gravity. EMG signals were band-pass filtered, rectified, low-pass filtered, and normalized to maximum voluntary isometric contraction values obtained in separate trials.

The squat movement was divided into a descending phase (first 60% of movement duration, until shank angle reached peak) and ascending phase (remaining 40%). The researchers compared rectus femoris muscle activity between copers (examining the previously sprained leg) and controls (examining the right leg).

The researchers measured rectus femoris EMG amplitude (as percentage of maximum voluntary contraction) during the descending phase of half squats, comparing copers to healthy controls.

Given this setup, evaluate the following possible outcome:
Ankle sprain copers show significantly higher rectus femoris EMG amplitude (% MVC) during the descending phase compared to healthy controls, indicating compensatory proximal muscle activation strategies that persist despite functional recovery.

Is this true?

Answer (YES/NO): NO